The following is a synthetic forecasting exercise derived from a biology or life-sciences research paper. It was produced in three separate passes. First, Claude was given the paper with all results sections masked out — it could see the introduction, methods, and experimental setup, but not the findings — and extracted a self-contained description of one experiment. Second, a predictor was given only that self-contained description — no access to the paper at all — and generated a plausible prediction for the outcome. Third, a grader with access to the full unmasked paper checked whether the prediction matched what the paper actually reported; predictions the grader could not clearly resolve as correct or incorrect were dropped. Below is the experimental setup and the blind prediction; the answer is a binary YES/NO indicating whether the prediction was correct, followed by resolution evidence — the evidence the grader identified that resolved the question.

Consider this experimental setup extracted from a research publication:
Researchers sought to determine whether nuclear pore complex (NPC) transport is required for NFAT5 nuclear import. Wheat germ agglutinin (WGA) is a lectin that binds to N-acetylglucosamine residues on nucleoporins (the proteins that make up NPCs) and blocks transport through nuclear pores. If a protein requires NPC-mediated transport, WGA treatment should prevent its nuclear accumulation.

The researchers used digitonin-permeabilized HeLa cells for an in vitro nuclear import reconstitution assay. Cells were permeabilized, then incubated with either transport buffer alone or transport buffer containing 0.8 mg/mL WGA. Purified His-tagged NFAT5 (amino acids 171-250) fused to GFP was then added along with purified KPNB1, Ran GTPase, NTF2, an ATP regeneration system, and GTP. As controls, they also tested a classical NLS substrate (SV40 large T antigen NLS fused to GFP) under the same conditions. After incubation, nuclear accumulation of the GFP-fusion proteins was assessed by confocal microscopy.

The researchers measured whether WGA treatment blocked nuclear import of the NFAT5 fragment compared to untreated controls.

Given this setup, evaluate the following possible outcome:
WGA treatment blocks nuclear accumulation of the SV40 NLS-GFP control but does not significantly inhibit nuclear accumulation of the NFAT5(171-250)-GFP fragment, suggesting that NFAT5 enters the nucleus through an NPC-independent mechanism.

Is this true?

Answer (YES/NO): NO